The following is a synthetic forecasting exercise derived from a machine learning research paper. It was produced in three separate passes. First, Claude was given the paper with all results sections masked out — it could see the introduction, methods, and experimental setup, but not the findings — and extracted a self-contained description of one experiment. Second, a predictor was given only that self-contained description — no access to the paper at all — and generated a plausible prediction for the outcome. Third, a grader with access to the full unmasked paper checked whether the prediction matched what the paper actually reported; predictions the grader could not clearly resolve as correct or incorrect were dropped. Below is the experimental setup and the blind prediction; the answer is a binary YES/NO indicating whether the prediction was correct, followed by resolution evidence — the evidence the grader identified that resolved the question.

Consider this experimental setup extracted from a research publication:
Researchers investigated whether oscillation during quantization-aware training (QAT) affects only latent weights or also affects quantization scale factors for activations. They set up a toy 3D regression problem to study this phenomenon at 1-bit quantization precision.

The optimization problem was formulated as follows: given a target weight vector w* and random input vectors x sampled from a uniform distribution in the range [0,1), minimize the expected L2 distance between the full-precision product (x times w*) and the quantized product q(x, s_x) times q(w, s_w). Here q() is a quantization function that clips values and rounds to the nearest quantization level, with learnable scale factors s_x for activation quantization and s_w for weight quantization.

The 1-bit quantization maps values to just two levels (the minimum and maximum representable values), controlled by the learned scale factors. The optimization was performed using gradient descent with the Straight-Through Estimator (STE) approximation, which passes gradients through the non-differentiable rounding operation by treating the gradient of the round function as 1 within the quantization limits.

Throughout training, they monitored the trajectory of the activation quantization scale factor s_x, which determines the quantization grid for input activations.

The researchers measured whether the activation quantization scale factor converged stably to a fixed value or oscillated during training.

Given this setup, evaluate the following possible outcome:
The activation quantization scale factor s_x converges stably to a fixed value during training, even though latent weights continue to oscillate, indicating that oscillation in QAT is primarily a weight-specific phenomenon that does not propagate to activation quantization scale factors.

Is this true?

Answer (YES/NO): NO